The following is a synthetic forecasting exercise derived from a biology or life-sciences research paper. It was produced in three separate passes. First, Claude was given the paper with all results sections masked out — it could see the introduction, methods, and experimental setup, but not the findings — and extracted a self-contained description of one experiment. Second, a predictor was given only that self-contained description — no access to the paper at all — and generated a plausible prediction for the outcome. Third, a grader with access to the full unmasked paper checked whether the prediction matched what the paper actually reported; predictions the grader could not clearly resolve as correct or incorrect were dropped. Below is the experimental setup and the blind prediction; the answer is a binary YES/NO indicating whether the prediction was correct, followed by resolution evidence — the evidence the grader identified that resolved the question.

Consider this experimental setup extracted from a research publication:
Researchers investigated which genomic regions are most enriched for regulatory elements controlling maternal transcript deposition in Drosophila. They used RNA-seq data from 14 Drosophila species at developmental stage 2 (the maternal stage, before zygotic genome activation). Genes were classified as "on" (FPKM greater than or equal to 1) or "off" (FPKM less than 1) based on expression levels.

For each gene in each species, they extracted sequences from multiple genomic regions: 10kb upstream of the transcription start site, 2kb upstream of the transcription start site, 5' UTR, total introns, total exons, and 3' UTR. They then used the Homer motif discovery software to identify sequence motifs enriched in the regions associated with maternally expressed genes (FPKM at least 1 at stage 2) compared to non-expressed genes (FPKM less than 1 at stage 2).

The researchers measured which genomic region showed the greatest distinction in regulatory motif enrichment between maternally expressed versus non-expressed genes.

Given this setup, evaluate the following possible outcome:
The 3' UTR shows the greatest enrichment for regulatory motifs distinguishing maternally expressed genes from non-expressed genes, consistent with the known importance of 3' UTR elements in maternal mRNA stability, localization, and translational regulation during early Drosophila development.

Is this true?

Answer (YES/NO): NO